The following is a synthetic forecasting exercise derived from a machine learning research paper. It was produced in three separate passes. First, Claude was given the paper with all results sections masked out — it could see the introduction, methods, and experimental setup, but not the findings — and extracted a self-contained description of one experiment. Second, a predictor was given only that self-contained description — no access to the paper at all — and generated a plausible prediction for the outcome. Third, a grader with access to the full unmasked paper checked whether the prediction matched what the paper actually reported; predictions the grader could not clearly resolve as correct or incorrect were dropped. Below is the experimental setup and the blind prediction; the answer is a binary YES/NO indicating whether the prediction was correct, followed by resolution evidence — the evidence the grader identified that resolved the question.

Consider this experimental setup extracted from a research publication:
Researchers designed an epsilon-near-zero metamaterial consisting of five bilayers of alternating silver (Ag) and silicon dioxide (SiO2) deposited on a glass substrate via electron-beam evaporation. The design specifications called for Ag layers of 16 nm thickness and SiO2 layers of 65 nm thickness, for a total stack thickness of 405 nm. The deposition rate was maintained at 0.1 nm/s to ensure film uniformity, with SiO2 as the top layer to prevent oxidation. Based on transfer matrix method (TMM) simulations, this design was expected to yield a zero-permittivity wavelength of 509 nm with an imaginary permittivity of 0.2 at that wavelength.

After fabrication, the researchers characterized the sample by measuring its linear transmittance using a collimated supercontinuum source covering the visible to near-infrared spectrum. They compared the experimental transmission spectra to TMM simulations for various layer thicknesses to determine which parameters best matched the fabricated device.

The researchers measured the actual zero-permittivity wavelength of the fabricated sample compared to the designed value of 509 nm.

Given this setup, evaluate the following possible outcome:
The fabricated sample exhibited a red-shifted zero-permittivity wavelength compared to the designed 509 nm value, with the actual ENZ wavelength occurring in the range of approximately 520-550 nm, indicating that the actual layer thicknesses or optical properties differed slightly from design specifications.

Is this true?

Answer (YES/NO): NO